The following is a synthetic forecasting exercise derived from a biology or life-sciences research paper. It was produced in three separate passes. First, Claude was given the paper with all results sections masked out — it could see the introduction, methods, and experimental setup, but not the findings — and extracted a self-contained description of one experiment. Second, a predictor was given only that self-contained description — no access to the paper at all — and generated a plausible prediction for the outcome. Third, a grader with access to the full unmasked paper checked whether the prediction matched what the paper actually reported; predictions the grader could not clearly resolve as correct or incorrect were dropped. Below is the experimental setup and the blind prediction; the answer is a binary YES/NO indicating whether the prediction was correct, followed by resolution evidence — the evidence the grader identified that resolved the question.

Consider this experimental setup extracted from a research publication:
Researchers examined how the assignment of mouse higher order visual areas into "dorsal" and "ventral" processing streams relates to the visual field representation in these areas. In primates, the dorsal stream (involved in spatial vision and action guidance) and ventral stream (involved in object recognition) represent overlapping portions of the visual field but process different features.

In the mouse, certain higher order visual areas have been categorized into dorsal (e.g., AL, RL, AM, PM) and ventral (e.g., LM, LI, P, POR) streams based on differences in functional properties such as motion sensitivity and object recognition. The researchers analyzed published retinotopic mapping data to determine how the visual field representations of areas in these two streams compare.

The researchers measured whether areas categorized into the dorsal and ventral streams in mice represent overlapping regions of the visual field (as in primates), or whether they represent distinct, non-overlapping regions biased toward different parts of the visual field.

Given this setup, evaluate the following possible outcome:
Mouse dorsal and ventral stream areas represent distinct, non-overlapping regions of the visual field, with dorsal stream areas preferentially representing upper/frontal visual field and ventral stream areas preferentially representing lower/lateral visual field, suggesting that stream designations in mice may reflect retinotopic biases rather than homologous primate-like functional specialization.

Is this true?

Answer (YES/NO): NO